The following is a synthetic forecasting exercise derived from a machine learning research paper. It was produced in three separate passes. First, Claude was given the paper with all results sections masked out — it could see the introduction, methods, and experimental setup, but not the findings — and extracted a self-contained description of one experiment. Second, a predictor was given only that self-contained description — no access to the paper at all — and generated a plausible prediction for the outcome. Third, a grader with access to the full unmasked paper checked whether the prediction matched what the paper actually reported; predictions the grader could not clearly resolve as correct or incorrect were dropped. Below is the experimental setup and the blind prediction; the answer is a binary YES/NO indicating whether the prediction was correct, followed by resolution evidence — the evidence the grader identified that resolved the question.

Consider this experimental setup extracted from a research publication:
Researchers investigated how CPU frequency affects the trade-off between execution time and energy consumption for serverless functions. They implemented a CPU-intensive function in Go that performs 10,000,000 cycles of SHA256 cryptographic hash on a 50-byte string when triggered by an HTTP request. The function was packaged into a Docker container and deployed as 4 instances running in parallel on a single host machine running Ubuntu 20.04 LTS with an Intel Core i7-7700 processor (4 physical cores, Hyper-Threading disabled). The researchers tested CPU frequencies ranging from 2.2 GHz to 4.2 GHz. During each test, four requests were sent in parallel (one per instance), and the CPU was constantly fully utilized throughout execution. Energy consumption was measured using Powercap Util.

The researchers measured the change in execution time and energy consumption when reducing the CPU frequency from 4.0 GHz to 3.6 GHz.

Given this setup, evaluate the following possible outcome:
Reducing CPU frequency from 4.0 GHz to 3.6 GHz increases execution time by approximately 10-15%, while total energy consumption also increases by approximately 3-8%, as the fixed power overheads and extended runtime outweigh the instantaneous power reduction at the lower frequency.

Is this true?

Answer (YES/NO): NO